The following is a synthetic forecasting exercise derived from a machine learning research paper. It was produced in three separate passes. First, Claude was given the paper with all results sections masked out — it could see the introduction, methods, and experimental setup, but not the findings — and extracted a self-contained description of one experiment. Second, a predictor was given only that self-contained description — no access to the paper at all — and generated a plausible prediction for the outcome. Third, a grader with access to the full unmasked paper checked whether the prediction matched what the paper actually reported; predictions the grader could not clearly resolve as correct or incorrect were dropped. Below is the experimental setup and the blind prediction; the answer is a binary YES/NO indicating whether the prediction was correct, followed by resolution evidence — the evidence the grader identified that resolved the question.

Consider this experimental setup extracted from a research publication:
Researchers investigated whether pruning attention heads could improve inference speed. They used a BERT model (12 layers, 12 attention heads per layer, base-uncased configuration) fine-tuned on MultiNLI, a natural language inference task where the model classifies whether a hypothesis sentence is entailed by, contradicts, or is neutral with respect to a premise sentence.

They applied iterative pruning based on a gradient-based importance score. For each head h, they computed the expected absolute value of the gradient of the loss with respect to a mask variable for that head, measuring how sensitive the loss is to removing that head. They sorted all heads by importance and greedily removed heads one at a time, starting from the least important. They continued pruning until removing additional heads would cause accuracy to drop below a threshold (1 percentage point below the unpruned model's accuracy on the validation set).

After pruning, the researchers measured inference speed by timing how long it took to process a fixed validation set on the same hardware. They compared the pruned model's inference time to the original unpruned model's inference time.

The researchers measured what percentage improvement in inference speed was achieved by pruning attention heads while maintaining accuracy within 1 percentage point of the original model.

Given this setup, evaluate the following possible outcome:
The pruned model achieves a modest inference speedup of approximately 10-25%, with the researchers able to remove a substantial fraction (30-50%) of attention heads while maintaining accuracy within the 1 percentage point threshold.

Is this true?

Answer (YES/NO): NO